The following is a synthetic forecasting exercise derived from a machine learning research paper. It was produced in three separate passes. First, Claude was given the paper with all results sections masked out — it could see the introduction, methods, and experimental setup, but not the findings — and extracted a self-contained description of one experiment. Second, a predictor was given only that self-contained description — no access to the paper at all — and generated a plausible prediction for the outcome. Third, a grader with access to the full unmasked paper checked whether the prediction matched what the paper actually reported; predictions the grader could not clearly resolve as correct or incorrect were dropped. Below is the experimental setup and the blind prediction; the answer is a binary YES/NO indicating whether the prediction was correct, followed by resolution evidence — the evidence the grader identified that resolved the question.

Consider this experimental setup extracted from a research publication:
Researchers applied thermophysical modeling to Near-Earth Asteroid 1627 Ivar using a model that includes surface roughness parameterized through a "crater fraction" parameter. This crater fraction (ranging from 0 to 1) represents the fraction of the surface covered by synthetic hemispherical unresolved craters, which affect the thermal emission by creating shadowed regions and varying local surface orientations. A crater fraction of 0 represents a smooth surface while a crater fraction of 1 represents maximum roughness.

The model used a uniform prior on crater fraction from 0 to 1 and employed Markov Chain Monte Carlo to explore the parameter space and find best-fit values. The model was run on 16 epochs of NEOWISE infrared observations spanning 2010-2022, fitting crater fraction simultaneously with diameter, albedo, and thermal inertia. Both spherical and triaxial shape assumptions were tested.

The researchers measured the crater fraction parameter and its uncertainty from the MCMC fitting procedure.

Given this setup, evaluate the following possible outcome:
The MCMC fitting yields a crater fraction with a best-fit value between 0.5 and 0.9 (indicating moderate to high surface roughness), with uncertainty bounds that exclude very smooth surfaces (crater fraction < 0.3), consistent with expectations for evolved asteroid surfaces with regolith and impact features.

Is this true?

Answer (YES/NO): NO